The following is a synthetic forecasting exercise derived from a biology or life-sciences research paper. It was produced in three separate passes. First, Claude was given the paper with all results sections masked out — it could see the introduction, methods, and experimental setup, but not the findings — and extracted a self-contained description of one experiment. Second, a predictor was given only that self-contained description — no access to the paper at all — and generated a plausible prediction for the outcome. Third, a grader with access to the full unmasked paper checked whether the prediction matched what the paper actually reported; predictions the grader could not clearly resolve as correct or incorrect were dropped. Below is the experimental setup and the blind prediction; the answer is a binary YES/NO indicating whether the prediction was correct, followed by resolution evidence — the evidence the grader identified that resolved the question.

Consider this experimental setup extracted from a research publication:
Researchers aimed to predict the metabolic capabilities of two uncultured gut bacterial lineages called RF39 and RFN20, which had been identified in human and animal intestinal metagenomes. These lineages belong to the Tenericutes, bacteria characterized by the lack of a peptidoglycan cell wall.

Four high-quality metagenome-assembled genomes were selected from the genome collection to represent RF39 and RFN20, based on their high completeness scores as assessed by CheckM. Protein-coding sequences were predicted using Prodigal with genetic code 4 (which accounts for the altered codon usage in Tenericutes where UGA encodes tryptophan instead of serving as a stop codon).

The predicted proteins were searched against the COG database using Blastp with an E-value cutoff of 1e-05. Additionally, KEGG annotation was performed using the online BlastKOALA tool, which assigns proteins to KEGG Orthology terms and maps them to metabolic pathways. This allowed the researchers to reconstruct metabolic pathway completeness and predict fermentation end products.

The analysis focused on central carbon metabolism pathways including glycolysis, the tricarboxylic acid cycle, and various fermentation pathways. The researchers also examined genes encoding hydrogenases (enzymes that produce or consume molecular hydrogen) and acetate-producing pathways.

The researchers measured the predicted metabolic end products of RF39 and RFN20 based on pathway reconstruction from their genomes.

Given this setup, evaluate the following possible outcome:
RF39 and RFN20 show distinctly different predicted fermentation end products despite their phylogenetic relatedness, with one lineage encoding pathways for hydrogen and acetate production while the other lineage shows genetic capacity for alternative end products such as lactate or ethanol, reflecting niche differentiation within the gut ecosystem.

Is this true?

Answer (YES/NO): NO